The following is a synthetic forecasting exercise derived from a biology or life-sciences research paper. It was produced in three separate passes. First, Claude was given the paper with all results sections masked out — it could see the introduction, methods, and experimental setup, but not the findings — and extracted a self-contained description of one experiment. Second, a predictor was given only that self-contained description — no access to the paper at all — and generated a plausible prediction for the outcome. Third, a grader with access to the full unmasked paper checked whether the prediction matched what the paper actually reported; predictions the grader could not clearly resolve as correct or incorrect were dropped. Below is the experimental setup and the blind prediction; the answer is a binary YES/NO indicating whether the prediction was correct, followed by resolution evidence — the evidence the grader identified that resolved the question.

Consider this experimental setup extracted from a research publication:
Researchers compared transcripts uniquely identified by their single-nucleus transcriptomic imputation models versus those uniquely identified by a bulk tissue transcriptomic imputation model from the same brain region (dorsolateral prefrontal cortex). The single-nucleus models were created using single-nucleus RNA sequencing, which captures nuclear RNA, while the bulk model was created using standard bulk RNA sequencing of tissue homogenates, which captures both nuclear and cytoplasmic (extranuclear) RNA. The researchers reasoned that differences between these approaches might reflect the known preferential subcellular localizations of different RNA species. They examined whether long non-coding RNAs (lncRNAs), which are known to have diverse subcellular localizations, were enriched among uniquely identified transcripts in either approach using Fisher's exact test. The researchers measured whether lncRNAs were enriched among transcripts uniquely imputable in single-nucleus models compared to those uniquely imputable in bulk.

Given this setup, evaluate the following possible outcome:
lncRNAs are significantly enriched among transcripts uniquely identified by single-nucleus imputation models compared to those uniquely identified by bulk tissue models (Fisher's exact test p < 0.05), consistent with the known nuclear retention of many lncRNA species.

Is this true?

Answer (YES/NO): YES